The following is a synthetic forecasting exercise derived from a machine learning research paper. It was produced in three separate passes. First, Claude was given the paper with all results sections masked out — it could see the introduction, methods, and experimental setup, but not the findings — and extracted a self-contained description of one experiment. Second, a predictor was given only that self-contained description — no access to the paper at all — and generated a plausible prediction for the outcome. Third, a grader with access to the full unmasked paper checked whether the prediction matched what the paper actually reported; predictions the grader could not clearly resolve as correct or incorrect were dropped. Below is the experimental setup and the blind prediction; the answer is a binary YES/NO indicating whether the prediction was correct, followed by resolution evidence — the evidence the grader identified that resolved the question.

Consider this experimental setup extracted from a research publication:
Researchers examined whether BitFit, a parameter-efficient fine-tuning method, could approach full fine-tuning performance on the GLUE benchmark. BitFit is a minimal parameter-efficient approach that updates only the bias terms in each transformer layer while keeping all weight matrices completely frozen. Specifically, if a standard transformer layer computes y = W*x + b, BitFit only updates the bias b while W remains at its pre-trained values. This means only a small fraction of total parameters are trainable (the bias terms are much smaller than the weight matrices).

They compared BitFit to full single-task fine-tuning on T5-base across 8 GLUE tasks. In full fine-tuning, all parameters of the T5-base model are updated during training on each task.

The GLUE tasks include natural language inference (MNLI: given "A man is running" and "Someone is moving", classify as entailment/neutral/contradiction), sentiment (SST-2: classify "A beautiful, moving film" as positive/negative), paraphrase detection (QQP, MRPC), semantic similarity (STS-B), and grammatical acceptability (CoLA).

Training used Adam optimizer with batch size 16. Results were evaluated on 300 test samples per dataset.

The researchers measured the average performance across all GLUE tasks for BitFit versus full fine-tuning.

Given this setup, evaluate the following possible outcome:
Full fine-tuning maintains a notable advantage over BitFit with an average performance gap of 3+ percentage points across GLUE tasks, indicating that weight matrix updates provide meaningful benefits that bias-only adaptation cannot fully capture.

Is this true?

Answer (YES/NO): NO